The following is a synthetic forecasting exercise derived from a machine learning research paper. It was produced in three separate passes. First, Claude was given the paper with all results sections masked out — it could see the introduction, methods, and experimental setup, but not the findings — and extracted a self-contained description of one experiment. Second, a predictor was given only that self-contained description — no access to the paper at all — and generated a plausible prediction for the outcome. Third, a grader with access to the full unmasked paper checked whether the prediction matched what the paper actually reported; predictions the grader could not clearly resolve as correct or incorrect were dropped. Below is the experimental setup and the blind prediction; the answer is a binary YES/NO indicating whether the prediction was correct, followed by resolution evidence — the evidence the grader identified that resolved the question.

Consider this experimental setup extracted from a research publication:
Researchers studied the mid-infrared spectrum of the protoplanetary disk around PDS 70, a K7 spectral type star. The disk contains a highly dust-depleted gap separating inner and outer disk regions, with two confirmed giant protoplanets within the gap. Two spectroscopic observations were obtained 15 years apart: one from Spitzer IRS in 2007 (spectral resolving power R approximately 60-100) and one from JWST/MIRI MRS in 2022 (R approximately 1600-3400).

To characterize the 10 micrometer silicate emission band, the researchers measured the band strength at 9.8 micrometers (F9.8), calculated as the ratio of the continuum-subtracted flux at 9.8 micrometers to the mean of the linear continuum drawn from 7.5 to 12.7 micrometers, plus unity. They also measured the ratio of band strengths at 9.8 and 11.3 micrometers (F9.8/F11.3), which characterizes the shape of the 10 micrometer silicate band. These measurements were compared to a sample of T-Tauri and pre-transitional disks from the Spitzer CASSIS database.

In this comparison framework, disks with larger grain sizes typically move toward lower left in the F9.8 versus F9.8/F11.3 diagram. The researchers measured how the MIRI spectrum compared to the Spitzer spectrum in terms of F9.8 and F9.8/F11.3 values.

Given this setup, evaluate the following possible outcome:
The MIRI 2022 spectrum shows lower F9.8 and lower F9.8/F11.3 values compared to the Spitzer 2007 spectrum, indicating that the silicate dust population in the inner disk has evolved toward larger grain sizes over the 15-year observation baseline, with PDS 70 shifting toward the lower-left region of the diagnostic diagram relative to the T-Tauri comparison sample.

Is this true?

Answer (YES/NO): NO